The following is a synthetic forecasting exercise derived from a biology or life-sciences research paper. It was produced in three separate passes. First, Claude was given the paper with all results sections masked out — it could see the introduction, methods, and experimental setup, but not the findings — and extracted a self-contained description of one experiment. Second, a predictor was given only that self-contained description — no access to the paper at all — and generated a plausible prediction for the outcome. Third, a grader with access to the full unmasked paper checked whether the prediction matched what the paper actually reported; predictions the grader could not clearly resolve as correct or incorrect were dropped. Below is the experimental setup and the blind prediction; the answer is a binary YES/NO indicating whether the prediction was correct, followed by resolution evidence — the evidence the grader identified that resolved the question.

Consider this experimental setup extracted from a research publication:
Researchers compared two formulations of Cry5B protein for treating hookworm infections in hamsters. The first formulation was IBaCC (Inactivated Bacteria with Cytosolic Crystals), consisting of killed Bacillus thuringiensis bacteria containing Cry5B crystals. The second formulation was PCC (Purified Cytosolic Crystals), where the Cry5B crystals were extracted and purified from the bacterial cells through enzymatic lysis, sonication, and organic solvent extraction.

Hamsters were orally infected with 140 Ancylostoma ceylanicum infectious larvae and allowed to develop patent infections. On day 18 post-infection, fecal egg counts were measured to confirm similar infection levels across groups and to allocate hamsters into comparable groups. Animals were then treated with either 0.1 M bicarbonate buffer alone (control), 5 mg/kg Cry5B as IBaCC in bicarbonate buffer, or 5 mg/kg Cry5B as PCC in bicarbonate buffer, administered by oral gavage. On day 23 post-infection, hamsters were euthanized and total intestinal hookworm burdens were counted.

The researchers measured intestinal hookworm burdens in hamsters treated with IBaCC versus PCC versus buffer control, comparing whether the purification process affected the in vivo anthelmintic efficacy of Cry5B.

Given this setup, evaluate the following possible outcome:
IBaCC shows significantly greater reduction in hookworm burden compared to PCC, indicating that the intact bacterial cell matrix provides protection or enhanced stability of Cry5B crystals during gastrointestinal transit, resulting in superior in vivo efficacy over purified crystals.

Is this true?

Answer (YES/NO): NO